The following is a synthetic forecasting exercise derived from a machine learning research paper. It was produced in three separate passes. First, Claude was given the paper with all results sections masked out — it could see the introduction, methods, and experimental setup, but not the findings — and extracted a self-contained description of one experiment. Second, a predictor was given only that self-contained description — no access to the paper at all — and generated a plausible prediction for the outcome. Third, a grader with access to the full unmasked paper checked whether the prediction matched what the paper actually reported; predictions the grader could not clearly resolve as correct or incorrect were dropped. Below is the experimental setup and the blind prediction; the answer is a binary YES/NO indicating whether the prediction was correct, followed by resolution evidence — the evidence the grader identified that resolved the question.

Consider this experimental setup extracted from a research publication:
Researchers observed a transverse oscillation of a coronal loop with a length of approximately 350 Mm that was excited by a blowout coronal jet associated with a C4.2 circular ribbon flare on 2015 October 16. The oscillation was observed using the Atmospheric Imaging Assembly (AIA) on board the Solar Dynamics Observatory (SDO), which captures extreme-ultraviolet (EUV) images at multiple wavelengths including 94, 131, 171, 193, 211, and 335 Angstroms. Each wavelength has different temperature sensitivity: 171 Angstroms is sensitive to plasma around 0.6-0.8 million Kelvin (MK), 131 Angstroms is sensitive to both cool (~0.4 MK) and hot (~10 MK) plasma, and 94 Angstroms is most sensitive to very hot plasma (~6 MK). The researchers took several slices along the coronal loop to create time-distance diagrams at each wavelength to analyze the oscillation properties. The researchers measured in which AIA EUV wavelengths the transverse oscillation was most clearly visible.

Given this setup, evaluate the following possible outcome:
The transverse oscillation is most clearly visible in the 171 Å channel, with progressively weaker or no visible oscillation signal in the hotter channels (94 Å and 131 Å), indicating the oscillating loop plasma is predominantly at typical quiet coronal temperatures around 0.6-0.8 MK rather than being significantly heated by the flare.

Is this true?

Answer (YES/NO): NO